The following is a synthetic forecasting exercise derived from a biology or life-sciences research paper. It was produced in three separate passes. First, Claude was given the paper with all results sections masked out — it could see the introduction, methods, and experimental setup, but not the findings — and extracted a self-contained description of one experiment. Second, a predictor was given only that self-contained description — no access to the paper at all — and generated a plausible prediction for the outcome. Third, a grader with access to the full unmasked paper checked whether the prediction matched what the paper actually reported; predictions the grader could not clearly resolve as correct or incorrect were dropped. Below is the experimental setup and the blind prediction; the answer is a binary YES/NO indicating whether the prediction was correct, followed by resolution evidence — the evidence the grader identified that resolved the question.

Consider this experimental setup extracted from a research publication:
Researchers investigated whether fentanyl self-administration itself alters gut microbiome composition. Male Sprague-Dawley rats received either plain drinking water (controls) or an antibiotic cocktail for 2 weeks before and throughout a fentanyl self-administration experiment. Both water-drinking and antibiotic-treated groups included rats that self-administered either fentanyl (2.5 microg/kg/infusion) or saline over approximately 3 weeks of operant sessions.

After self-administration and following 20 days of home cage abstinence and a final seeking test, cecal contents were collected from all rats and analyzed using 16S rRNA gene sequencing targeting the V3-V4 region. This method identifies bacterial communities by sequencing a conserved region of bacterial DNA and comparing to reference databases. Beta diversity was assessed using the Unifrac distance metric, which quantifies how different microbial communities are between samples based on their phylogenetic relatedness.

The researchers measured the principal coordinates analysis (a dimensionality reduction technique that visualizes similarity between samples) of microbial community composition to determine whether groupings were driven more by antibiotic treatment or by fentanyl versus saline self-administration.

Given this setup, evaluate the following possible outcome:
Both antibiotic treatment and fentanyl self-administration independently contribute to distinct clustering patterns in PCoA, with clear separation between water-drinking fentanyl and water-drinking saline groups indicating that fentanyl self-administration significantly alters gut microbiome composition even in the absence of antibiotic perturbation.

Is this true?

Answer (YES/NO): NO